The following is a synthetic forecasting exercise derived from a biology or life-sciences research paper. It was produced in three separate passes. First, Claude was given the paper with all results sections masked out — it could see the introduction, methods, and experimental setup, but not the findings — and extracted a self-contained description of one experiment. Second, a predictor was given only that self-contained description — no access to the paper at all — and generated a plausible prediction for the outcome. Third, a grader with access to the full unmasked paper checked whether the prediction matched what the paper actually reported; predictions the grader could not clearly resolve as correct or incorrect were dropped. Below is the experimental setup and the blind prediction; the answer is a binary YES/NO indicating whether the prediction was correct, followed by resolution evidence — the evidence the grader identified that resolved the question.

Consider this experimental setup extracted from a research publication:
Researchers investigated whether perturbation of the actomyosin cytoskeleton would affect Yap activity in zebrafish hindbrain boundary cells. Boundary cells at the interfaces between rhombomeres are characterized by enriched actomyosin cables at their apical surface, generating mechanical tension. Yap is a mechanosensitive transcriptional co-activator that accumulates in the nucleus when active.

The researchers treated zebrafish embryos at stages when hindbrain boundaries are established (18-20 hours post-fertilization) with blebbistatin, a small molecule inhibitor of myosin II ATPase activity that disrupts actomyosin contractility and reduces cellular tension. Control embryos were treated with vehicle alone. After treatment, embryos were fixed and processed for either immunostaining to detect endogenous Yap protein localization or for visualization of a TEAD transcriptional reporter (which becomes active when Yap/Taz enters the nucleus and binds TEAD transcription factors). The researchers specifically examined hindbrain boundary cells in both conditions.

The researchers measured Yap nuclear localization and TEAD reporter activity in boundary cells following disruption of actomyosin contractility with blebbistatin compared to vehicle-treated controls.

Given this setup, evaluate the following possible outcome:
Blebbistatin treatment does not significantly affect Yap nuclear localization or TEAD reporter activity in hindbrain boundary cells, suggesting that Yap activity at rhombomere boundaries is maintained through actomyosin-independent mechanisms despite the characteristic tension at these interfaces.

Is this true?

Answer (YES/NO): NO